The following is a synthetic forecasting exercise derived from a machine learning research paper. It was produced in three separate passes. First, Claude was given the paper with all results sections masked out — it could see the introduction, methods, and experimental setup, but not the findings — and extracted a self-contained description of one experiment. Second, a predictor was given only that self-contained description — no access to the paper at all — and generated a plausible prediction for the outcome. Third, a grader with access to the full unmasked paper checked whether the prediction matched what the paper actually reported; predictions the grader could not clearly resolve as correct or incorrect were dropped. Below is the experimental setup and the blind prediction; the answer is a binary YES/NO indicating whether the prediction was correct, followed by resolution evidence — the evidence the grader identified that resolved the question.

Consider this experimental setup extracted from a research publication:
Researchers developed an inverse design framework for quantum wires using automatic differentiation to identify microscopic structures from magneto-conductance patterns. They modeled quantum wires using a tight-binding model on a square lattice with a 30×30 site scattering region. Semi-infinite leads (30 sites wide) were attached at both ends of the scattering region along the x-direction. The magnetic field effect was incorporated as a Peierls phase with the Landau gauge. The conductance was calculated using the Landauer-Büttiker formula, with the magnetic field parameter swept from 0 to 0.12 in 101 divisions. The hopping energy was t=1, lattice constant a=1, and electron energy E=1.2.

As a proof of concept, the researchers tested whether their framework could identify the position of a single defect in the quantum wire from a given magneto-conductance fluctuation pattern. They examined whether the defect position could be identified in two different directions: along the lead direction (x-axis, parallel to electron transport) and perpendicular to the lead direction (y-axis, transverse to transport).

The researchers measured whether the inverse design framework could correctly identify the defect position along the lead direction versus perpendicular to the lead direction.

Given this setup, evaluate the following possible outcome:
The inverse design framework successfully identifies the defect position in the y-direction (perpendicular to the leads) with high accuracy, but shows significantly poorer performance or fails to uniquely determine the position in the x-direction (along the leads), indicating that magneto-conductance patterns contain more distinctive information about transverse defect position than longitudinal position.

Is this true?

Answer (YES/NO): YES